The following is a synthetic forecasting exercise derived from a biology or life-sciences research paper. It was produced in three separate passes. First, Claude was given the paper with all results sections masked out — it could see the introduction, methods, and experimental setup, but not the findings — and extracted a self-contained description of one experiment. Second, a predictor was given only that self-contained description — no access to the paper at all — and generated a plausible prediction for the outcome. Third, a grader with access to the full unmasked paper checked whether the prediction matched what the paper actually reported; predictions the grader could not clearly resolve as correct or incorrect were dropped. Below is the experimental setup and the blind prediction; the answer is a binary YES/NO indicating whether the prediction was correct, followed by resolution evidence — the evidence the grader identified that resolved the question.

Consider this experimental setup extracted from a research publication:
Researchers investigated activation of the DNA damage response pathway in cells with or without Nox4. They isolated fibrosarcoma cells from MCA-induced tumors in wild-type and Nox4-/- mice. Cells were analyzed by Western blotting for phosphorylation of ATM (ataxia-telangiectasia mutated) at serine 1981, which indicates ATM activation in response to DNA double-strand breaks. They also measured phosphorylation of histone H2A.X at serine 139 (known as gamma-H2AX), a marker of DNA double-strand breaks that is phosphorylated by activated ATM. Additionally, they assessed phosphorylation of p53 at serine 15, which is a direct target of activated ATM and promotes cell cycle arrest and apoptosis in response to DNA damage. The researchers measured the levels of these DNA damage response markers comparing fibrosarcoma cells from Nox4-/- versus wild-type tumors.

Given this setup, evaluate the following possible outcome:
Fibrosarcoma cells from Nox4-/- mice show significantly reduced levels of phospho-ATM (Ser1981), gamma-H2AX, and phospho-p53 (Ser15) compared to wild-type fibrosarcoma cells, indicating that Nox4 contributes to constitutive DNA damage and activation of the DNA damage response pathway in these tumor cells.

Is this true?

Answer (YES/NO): NO